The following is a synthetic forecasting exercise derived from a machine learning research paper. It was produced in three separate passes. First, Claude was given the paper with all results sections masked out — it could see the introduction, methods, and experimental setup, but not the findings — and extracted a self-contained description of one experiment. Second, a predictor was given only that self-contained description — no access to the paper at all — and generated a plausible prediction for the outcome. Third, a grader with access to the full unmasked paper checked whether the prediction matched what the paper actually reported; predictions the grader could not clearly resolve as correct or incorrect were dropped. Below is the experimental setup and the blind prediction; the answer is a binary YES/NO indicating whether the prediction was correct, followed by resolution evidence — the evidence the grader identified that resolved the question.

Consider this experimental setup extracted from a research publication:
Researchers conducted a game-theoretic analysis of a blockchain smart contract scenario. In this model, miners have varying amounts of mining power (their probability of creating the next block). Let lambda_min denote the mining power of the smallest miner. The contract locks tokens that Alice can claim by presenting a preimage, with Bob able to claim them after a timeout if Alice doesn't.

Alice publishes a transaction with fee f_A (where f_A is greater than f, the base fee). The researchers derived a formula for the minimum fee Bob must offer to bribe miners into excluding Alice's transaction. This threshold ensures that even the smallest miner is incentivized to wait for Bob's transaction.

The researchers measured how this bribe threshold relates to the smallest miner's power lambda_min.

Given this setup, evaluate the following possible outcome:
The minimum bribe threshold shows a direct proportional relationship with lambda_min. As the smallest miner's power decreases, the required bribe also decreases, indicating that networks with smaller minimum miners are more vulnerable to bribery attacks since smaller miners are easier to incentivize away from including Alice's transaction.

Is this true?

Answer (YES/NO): NO